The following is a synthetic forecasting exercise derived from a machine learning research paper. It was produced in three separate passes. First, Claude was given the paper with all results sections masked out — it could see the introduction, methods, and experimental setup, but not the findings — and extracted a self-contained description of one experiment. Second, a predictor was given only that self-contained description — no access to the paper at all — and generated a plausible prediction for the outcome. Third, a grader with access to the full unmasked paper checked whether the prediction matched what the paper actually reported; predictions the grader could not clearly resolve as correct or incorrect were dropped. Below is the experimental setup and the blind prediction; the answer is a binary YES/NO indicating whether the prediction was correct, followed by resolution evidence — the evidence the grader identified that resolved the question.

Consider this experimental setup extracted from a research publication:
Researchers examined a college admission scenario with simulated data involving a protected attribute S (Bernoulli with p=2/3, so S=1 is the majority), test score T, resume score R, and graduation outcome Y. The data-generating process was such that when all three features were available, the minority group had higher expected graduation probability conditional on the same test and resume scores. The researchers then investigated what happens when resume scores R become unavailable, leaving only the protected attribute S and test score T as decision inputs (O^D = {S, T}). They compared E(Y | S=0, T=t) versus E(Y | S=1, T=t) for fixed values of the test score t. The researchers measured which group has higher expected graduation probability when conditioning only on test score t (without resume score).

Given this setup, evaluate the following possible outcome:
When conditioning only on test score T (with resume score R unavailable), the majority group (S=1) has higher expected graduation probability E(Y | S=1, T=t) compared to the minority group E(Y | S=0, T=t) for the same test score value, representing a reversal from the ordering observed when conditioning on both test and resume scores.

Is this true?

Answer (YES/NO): YES